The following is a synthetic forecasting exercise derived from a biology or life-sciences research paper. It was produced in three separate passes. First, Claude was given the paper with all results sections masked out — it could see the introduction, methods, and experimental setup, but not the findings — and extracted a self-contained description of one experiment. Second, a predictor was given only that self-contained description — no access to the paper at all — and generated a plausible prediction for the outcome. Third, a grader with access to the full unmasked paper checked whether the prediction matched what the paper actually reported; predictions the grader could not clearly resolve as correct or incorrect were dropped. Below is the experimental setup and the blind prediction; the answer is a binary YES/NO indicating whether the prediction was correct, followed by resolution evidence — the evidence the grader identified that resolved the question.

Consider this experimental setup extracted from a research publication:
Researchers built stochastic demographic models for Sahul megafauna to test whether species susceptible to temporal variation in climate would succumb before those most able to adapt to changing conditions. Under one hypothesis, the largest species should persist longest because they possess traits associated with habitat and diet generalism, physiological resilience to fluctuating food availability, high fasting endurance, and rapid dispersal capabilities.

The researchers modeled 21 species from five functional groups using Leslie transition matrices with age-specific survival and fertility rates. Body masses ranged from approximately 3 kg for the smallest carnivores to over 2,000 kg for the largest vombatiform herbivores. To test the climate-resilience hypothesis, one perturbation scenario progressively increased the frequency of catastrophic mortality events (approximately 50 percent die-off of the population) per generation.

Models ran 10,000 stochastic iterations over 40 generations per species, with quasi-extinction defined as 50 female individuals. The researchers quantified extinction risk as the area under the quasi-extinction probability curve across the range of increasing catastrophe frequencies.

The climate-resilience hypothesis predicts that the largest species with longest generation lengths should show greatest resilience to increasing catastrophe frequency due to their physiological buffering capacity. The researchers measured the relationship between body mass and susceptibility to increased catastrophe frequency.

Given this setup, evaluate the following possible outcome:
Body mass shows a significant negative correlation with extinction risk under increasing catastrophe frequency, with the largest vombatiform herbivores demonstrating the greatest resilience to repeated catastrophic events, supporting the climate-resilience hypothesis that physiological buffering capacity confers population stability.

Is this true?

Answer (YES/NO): NO